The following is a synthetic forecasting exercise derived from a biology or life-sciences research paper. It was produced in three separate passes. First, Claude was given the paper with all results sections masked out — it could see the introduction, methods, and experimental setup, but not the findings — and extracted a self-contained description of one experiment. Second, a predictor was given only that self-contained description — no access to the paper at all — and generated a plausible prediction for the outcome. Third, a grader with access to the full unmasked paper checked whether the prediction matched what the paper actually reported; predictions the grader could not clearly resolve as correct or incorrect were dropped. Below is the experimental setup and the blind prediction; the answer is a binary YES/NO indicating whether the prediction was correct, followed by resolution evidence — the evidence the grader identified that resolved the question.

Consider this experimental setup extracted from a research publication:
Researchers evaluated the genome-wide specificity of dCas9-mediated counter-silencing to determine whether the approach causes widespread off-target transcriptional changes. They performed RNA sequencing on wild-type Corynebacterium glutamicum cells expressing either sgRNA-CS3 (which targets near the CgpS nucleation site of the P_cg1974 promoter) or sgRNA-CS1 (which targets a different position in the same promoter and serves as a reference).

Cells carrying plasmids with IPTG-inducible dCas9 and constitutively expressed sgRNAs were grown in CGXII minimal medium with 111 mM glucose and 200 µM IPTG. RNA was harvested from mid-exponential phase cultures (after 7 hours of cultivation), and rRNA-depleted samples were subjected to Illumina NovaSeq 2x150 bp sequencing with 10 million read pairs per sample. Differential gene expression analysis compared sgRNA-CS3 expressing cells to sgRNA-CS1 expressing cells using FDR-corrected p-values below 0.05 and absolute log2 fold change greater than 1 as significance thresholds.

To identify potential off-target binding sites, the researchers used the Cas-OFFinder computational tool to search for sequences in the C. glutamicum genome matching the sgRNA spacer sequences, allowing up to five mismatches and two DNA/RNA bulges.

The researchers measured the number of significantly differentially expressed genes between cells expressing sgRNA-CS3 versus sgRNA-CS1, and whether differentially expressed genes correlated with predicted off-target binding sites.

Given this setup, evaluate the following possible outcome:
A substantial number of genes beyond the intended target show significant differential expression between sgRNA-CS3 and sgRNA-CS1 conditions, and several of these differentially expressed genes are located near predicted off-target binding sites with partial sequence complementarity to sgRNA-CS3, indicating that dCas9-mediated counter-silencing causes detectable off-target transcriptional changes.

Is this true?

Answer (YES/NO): NO